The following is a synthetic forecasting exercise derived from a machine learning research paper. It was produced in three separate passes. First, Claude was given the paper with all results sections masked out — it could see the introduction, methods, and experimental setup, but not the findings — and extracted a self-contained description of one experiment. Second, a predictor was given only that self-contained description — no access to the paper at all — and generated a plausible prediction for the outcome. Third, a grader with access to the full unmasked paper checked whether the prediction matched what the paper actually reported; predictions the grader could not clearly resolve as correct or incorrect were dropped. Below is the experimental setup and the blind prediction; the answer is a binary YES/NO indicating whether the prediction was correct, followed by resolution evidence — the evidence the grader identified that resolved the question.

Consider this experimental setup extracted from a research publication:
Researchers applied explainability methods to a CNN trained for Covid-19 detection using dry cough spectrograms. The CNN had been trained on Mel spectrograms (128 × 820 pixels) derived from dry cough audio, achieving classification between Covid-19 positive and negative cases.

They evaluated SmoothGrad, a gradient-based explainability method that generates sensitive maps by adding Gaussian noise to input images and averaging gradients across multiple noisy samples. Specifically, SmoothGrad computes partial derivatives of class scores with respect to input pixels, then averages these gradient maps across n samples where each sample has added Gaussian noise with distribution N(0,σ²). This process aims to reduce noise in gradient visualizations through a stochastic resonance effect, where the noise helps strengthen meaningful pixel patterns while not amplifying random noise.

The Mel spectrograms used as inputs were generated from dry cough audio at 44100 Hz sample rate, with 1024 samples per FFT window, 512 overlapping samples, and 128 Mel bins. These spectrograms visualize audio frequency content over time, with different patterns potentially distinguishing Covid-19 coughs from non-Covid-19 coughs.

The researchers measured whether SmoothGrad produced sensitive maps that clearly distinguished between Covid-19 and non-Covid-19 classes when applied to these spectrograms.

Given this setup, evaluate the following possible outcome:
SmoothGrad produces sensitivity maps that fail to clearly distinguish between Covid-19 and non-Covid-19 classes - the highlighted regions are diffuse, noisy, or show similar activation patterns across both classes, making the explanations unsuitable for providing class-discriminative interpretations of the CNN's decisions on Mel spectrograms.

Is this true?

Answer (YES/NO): YES